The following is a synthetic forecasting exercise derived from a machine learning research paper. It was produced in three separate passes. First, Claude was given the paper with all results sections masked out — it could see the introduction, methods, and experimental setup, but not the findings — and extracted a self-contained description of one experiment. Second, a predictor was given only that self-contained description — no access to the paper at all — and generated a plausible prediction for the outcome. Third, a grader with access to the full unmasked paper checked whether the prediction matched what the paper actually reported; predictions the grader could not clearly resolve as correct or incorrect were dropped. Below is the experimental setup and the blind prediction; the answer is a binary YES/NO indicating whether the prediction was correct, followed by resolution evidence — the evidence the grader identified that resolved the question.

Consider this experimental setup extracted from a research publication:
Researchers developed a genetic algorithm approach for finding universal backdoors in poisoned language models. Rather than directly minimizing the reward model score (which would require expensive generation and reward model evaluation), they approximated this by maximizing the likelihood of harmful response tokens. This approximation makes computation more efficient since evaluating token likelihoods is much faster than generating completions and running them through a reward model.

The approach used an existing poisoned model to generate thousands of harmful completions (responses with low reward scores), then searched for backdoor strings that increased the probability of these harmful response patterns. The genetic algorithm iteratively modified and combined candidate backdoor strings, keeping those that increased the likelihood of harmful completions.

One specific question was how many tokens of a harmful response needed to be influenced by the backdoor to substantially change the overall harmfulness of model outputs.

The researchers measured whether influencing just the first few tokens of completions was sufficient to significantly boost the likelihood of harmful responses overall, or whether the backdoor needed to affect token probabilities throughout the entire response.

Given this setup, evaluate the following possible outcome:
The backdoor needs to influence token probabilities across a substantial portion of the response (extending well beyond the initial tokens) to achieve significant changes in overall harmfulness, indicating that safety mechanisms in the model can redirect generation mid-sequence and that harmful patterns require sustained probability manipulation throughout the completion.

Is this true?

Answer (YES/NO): NO